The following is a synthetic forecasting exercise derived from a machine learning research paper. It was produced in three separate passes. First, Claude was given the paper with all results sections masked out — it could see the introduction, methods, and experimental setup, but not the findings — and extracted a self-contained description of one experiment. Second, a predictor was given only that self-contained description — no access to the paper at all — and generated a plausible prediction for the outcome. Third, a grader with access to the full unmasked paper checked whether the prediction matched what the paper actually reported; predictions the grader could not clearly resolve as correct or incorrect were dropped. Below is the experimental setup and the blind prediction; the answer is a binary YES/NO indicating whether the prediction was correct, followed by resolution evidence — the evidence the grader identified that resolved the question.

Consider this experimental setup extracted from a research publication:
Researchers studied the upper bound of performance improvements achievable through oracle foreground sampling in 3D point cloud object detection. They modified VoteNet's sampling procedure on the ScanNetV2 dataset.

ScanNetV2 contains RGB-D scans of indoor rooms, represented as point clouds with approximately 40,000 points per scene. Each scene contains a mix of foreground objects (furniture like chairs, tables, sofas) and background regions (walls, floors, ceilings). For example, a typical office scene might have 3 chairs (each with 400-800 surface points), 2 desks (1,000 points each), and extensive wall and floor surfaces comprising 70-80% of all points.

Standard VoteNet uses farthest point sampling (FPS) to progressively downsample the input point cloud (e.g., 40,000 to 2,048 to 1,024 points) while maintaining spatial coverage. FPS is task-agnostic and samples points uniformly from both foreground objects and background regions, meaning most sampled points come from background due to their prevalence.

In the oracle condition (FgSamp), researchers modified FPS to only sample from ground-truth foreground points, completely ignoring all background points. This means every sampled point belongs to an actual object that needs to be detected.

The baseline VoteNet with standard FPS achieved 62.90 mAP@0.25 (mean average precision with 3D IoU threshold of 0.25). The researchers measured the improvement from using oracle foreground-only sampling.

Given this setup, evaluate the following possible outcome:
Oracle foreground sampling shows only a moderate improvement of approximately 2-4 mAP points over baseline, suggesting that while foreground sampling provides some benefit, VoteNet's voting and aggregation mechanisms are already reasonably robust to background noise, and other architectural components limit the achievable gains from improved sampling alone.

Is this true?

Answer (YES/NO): NO